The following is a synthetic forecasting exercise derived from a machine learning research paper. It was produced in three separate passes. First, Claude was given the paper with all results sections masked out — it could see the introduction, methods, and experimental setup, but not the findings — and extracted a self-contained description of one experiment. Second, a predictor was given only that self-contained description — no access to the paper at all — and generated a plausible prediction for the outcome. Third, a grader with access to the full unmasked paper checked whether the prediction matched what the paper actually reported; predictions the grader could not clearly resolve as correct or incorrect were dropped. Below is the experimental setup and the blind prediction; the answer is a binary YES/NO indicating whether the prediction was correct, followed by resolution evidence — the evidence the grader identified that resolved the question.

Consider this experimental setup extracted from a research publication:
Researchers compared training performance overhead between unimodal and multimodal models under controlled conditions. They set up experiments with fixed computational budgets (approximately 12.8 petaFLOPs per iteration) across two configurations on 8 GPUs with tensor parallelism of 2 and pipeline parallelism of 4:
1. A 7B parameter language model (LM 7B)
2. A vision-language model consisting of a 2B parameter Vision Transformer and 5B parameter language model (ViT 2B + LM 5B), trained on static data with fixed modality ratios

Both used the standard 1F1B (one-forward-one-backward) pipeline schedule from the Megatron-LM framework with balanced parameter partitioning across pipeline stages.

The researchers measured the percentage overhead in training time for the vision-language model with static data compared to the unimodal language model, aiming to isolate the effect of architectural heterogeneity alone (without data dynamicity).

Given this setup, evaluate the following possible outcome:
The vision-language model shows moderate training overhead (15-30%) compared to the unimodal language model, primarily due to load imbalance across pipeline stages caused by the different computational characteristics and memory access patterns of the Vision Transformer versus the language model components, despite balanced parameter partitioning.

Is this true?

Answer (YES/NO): NO